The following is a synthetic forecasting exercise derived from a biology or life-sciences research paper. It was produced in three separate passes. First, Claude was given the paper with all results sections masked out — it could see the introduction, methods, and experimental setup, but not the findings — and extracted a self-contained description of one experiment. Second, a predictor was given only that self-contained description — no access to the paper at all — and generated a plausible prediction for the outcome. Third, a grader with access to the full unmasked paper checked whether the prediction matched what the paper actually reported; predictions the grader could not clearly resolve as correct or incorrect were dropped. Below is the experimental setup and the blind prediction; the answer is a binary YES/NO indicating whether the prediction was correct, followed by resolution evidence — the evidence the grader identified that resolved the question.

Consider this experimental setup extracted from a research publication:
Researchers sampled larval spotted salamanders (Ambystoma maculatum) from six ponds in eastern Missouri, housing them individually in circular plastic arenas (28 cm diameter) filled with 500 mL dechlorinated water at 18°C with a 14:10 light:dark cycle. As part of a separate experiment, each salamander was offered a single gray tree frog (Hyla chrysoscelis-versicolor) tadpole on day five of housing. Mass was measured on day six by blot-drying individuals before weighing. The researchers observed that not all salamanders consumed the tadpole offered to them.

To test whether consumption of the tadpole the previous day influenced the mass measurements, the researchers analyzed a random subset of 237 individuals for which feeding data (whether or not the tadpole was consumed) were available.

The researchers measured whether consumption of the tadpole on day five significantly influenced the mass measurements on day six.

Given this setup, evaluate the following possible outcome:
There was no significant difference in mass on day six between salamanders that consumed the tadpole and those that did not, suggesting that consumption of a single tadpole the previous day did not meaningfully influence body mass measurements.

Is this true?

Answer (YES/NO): YES